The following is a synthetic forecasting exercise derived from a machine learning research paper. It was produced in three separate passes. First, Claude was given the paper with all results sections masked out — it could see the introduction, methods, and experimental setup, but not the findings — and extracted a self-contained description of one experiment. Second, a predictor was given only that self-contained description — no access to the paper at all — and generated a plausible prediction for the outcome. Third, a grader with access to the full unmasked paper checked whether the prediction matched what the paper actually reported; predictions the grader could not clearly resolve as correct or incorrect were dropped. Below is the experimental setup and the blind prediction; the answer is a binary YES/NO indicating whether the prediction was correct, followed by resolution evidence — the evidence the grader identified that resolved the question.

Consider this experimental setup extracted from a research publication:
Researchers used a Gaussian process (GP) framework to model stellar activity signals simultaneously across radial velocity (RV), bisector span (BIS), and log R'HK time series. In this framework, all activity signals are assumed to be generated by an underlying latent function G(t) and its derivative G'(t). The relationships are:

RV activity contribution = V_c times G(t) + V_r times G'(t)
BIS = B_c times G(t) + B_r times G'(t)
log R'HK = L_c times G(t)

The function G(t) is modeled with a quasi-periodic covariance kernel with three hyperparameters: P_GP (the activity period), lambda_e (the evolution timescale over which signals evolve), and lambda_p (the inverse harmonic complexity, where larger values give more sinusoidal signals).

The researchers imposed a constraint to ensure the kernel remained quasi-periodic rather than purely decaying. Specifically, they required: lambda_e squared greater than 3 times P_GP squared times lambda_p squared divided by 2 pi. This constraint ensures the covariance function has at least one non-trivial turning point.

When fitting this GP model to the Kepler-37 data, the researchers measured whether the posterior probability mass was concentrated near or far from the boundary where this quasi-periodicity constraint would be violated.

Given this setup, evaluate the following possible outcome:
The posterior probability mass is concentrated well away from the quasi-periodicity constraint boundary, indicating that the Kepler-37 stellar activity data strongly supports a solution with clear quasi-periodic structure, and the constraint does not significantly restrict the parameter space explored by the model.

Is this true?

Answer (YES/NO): YES